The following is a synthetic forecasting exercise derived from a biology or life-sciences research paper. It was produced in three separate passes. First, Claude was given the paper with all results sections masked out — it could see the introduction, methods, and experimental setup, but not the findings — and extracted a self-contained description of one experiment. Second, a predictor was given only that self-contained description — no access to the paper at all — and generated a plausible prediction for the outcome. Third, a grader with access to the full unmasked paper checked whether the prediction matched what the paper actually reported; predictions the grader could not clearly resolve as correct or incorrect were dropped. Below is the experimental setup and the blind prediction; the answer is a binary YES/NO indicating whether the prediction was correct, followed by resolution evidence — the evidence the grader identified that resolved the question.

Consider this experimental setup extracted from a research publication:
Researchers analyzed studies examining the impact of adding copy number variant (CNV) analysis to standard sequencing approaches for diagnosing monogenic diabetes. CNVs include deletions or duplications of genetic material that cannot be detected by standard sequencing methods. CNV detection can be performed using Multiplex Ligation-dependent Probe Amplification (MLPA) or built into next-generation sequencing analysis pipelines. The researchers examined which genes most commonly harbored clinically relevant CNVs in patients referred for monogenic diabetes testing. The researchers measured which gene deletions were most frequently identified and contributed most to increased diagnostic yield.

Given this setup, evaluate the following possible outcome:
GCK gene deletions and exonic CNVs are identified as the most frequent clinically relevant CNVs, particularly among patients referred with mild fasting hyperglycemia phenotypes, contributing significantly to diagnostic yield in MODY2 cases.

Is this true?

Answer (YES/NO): NO